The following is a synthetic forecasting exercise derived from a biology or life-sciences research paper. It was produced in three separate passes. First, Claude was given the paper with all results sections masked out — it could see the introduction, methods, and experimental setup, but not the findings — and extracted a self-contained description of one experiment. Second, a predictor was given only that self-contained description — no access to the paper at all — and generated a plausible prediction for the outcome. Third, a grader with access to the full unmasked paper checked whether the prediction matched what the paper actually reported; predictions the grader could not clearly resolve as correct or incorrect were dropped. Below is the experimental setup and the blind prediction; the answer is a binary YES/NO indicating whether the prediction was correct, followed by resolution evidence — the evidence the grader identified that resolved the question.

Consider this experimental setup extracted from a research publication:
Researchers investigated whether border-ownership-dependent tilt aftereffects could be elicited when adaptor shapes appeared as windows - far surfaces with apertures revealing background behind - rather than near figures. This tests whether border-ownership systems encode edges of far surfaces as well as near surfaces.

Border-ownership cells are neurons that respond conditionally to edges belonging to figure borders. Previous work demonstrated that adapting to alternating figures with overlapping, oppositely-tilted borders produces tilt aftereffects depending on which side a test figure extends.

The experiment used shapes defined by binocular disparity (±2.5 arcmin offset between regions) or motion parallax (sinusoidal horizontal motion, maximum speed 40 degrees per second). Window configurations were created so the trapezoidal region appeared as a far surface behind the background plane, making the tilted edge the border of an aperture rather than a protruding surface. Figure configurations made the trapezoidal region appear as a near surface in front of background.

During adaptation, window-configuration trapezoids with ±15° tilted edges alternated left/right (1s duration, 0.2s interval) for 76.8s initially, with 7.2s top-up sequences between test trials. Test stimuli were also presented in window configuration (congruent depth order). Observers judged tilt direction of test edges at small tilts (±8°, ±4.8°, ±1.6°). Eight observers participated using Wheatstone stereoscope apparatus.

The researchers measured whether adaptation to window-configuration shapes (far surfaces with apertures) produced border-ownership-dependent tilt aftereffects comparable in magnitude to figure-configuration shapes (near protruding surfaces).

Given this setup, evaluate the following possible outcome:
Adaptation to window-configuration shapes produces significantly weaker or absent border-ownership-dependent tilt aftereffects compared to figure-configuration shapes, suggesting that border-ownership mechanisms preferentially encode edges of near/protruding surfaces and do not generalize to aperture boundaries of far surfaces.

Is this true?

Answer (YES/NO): NO